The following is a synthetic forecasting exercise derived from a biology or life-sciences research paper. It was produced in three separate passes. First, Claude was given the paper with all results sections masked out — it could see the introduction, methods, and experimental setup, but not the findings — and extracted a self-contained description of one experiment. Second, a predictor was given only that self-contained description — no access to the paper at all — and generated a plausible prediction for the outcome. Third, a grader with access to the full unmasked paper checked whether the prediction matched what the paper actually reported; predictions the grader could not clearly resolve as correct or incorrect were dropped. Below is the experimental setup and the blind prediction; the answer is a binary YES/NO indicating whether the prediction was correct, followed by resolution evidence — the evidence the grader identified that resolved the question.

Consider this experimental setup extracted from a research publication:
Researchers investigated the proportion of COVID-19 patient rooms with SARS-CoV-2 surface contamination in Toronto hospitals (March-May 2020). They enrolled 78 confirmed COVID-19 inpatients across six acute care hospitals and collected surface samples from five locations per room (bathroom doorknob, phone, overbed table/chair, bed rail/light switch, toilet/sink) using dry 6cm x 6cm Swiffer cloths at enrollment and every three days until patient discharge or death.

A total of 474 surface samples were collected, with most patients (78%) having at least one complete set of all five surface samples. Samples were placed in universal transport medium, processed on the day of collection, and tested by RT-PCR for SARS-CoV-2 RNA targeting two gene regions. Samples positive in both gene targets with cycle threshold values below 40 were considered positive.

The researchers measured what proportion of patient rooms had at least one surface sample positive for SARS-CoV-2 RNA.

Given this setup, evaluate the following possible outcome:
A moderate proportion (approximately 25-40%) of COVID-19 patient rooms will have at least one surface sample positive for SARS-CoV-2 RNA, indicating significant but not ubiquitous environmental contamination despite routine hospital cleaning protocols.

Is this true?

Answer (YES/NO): NO